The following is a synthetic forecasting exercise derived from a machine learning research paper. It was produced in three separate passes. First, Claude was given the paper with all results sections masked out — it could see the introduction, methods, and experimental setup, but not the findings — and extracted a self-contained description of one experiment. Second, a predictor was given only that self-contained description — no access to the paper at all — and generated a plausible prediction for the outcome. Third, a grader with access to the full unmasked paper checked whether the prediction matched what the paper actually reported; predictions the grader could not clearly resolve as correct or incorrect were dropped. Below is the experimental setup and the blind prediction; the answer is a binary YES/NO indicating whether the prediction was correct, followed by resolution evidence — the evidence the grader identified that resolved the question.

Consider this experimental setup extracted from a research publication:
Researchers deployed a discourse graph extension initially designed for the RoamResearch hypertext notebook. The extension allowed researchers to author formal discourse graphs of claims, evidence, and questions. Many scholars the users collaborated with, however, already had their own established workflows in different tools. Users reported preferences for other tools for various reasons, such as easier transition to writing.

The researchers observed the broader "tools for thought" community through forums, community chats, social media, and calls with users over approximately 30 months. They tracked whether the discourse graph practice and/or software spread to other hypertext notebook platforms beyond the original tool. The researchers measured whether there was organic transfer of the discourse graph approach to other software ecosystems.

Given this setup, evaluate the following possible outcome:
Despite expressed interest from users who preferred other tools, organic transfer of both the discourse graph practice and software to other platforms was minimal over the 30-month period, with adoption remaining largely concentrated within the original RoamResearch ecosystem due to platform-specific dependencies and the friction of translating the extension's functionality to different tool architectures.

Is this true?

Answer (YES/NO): NO